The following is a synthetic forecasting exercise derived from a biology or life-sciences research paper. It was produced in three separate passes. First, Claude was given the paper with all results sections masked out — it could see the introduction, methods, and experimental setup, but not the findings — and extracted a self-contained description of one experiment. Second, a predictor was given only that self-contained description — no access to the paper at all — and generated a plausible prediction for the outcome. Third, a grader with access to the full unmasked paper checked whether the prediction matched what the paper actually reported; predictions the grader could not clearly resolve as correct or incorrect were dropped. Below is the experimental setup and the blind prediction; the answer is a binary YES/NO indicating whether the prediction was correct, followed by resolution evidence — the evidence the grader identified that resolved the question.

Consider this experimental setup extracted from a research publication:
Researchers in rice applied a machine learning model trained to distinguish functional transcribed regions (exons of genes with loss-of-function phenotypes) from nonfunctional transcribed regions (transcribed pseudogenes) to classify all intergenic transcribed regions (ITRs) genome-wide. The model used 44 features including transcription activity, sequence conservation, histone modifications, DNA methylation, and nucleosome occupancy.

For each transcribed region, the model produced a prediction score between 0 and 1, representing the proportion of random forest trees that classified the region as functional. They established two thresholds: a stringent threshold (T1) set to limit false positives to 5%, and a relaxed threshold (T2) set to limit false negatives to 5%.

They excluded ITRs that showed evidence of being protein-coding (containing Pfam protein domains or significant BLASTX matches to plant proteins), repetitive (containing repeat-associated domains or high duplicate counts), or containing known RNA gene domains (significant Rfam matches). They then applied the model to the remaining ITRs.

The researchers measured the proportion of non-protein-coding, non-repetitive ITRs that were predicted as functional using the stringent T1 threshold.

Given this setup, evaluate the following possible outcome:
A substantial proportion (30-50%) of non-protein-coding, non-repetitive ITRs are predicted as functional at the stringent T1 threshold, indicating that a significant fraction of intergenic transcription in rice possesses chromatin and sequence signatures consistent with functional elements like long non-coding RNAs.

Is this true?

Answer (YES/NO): NO